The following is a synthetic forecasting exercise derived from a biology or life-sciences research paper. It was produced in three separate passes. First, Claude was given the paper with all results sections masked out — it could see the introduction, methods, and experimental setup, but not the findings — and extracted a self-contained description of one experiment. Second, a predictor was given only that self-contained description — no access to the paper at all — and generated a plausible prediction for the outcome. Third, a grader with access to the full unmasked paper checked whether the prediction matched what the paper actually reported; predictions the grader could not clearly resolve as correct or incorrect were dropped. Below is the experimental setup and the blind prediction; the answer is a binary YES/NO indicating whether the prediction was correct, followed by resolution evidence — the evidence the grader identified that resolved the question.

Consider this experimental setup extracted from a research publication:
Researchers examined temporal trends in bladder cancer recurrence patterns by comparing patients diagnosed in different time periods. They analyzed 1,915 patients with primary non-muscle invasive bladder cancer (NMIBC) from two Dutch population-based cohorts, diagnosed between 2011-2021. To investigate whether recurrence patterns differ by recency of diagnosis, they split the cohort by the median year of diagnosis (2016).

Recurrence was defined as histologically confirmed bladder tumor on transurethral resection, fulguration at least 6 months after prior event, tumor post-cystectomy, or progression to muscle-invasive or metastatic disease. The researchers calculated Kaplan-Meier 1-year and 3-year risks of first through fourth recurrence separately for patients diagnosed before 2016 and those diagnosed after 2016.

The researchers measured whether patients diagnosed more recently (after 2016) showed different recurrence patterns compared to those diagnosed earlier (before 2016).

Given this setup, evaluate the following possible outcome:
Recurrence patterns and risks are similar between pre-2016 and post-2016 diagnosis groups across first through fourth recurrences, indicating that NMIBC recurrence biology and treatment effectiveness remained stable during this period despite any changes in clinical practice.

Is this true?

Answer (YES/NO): YES